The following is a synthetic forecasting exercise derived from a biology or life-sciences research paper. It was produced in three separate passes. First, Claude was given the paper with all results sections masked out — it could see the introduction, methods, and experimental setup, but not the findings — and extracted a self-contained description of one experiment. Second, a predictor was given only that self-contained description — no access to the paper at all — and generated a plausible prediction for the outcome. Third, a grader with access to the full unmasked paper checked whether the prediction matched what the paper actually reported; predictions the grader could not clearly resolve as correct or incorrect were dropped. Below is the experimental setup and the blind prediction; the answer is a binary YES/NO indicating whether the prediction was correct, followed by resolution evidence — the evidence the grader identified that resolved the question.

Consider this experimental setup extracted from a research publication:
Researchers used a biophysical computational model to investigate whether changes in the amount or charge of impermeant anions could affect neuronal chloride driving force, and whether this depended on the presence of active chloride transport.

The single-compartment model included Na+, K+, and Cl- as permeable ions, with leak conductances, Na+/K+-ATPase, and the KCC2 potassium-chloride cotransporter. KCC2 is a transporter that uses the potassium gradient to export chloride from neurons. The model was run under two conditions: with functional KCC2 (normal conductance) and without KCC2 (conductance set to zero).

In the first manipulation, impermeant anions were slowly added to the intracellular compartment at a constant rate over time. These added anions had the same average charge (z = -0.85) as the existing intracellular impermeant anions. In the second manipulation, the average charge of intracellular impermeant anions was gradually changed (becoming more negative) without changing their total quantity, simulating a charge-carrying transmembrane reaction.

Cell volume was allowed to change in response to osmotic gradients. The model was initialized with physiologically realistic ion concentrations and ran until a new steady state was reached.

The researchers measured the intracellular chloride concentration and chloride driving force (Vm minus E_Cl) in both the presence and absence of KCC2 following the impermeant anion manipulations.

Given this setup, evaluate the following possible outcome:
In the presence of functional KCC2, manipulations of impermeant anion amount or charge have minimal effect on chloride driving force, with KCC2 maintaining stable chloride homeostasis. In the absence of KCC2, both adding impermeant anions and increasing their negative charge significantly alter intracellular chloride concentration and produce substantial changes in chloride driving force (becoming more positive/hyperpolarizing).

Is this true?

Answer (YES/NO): NO